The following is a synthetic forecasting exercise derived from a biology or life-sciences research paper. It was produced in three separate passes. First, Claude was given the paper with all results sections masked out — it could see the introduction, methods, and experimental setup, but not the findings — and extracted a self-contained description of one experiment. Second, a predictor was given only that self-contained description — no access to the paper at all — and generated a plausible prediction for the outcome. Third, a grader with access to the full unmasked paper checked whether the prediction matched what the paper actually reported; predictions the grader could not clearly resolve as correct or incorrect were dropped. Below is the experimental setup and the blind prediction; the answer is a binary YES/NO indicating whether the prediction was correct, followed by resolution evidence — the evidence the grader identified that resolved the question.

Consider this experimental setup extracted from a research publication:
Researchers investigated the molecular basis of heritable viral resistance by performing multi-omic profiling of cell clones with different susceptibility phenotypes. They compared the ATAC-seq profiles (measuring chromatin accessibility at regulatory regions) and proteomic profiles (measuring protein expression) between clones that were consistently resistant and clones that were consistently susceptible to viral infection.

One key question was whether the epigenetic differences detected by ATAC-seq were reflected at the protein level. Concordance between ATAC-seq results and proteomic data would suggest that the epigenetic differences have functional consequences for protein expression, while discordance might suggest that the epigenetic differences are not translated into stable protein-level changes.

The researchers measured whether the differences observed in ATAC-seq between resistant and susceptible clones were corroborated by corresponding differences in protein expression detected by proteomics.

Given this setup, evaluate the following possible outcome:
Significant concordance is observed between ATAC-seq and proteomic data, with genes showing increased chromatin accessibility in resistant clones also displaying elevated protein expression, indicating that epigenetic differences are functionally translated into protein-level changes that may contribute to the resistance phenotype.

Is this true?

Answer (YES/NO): YES